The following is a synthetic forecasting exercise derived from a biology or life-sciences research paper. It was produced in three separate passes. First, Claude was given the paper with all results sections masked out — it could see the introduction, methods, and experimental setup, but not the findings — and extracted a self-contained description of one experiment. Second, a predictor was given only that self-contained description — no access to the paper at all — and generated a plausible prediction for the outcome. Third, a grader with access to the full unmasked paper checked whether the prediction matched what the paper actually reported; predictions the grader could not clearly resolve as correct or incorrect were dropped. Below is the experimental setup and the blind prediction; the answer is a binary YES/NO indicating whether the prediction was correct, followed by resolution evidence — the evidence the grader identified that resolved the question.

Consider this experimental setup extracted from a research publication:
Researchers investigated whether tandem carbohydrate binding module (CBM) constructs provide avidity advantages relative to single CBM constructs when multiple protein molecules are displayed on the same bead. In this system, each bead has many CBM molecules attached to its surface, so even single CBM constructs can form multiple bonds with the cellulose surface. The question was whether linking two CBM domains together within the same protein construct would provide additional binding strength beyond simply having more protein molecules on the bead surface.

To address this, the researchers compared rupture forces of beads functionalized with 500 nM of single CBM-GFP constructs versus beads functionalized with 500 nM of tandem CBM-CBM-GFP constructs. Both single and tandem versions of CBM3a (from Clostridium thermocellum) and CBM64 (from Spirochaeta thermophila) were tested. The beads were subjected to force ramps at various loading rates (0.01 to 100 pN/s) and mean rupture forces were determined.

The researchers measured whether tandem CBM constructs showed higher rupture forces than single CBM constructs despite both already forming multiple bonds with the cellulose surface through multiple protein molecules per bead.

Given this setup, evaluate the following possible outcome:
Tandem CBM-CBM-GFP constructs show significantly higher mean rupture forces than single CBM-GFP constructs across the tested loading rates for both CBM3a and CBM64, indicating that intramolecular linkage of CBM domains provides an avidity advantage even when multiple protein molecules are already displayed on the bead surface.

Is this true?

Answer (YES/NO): NO